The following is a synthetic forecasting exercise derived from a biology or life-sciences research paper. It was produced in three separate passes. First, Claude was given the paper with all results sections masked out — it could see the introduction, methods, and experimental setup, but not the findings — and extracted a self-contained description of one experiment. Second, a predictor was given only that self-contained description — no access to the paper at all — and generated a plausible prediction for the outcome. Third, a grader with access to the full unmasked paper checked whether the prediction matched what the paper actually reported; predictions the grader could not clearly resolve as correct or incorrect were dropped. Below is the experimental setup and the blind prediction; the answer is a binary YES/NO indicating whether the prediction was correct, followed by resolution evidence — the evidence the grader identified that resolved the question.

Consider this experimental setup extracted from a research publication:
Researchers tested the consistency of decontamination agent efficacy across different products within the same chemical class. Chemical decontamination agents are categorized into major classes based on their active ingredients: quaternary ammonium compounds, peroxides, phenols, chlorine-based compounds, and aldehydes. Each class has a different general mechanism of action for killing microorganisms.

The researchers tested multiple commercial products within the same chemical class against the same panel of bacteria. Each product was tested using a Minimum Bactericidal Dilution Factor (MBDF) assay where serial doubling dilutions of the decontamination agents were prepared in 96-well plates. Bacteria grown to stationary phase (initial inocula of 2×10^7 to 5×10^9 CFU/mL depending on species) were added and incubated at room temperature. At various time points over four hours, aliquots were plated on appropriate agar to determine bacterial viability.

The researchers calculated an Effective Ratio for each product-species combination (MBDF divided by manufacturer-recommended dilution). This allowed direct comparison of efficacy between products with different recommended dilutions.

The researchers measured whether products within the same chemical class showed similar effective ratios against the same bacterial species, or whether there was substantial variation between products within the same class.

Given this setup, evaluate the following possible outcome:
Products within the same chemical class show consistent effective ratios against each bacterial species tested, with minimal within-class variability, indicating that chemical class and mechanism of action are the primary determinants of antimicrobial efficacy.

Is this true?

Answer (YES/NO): NO